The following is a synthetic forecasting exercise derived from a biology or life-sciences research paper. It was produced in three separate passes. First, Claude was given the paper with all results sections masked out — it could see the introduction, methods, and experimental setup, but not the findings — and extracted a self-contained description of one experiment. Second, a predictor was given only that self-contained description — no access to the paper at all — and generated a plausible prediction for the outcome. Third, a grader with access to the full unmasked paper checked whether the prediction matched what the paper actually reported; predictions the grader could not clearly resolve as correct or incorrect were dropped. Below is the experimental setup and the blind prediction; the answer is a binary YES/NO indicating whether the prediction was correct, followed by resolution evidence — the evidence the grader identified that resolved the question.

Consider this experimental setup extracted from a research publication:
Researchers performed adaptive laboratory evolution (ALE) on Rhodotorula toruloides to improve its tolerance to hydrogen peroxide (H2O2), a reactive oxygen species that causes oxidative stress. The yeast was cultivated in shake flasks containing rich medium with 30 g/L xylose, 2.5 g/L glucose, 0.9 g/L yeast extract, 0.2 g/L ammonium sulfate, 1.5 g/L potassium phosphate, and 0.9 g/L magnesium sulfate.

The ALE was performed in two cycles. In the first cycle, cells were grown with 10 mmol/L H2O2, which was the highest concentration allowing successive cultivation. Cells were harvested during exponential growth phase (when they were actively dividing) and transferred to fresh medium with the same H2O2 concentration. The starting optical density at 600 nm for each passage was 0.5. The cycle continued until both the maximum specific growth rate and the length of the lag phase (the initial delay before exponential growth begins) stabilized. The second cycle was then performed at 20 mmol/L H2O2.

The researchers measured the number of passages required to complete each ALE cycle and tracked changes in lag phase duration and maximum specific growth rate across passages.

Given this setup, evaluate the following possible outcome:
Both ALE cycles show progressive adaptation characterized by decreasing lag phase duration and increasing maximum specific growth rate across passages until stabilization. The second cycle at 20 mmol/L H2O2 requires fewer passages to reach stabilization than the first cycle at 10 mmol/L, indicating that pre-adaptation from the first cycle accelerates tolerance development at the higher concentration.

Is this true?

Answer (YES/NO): YES